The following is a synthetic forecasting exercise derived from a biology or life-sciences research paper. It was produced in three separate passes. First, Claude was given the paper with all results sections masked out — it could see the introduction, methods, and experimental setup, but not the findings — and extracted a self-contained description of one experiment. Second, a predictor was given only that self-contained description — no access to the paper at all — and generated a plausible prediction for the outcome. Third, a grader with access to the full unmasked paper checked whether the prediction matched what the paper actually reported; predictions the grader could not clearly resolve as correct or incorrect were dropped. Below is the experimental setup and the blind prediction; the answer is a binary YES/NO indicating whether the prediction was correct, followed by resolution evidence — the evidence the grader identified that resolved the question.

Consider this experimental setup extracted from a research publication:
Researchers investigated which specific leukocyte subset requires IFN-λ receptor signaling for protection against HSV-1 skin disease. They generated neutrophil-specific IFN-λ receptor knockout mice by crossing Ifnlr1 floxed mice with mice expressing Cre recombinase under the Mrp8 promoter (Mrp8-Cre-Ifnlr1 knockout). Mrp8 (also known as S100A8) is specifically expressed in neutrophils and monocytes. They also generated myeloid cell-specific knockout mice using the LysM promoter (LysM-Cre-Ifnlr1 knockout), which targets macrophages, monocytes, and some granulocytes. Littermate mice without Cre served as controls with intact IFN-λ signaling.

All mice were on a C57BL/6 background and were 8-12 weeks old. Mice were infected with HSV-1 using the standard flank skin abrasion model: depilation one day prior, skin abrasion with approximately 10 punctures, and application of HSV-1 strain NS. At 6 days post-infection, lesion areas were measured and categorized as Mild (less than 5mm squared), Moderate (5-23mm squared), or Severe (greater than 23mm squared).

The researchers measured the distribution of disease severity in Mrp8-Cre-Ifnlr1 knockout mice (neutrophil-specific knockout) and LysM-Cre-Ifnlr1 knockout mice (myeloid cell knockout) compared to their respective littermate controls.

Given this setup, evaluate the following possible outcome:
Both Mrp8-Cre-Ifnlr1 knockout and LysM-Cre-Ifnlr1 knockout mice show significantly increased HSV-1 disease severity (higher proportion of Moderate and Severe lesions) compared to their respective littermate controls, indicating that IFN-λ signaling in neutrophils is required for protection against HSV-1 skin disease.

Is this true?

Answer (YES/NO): YES